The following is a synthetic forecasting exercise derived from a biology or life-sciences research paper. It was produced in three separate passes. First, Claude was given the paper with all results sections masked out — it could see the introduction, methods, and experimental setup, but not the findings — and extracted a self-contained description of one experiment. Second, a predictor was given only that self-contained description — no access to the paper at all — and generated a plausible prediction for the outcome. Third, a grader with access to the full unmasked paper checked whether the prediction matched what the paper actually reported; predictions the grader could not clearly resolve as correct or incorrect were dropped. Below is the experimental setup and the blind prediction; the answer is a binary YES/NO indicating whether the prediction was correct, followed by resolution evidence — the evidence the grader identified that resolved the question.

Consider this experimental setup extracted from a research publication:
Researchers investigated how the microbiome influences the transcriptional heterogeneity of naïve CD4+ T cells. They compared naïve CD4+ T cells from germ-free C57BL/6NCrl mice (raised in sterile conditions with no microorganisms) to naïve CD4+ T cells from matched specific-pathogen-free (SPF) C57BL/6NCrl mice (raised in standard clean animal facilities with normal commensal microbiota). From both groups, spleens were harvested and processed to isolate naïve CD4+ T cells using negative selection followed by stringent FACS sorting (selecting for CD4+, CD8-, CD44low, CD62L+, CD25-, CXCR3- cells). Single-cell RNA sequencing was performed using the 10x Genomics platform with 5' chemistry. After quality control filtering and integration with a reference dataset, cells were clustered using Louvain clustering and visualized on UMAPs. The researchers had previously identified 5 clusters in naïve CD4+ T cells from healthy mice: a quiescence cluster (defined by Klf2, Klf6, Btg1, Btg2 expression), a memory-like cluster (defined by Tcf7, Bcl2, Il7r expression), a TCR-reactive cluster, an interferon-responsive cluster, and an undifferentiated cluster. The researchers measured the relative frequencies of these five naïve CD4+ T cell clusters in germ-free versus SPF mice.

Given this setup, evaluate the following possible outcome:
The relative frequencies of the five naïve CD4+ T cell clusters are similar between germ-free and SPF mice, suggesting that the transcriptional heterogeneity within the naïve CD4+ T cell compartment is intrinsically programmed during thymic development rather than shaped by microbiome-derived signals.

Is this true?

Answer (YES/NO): YES